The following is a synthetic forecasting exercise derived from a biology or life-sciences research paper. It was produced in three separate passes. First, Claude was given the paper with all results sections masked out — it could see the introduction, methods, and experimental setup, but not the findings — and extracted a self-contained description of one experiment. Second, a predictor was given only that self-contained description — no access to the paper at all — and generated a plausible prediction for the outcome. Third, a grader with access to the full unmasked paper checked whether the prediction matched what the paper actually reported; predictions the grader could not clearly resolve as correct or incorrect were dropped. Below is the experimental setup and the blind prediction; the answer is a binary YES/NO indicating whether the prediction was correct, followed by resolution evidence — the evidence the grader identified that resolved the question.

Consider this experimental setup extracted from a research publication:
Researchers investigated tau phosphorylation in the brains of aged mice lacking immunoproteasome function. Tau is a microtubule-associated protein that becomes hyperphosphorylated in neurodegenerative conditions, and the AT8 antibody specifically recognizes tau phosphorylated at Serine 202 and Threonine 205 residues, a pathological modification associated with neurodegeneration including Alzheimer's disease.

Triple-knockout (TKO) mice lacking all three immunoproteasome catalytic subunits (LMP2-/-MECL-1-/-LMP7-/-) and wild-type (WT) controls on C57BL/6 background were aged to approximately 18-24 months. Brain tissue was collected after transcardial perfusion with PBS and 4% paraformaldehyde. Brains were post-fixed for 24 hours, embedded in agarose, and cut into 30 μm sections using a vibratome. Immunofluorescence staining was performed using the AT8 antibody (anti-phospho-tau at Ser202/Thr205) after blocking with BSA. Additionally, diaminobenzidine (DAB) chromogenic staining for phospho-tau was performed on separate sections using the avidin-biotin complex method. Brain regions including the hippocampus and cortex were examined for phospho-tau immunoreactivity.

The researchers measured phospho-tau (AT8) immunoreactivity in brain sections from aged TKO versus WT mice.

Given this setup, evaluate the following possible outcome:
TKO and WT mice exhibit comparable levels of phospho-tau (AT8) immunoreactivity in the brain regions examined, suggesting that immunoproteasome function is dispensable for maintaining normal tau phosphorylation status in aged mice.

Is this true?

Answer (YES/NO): NO